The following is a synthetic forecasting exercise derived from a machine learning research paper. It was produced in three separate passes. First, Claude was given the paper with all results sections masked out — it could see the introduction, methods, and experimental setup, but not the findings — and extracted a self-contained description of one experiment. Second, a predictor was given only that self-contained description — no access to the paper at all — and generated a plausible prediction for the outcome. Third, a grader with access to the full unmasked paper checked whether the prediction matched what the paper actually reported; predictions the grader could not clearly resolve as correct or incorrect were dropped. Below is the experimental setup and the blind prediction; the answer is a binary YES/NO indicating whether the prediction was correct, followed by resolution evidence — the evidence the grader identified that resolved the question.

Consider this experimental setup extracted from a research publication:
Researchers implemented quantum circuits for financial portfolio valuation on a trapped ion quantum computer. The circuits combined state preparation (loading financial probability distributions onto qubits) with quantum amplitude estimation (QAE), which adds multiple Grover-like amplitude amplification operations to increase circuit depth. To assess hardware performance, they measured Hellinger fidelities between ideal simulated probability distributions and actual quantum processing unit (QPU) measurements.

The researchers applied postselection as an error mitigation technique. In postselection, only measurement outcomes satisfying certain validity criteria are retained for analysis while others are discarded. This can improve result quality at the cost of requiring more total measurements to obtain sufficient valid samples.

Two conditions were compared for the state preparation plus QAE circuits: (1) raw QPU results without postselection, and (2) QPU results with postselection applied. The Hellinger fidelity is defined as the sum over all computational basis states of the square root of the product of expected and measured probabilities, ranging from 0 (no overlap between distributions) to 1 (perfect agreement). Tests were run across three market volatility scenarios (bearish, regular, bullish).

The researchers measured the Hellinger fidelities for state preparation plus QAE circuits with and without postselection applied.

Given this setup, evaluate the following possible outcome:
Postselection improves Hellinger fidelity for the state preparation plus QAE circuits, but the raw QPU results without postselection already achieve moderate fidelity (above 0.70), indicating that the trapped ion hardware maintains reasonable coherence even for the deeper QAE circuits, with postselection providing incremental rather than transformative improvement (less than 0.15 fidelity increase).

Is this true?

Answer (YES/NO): NO